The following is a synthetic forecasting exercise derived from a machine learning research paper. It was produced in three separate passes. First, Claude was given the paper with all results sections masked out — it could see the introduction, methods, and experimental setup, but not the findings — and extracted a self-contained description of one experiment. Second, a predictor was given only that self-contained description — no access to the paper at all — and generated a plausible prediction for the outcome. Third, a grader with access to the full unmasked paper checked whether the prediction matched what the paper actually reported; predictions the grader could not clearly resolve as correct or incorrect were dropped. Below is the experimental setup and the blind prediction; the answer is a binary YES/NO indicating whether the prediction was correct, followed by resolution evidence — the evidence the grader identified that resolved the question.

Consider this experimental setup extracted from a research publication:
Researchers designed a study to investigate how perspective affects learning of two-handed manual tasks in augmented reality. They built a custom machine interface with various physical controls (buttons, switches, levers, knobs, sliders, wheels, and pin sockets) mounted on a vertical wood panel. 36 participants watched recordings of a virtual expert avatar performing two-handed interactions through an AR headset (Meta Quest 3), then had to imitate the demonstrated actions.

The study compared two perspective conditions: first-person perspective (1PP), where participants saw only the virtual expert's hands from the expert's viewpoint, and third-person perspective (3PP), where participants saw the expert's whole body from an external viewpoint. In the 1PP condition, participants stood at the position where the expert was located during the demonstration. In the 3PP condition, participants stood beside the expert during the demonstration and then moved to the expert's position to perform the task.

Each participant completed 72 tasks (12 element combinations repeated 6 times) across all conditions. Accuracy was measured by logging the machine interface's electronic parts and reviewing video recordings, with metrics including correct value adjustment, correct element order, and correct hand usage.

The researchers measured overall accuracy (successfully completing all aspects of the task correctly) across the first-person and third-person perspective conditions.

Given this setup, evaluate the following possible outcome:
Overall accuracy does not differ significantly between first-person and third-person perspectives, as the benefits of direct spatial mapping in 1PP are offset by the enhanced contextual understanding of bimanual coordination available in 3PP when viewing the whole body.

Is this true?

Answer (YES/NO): NO